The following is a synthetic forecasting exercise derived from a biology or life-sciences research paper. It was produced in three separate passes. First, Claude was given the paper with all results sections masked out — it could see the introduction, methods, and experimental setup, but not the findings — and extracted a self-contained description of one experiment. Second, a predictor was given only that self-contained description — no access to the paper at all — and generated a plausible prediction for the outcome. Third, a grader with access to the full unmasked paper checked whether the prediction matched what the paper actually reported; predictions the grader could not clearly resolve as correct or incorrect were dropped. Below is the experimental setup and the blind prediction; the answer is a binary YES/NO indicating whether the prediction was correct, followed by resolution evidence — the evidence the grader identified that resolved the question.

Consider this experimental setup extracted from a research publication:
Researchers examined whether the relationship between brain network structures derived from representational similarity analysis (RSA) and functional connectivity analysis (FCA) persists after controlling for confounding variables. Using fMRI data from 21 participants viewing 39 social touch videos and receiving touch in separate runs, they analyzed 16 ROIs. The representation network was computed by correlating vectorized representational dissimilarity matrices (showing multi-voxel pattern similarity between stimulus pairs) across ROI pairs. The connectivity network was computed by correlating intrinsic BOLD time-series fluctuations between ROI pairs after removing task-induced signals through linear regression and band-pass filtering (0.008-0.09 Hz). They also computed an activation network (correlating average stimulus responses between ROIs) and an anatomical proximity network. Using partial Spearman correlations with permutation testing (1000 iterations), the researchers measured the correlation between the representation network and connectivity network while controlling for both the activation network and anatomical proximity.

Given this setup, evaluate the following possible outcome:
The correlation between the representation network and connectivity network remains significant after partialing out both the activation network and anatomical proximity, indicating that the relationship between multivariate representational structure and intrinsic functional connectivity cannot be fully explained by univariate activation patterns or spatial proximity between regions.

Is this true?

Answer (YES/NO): NO